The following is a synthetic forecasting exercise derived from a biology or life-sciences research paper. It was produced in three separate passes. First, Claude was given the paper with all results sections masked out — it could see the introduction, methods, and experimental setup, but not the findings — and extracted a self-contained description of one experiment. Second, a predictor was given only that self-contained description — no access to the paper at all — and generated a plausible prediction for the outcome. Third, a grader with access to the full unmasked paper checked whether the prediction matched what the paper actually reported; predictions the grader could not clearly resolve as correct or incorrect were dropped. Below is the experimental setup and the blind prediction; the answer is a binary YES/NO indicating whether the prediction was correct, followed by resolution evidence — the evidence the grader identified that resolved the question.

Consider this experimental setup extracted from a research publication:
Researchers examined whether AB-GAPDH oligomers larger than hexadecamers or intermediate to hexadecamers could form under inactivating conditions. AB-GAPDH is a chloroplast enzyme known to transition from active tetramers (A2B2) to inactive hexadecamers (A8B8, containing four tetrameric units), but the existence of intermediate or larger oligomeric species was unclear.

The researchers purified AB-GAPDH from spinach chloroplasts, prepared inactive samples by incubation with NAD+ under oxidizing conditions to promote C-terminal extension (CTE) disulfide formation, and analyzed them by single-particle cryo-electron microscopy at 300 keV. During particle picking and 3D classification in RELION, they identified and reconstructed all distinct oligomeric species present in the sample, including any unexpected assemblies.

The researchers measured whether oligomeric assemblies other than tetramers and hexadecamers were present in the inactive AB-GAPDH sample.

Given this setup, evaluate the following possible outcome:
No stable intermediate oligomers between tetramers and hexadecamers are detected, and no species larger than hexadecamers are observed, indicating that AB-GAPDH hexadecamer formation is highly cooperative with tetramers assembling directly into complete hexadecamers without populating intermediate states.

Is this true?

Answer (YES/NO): NO